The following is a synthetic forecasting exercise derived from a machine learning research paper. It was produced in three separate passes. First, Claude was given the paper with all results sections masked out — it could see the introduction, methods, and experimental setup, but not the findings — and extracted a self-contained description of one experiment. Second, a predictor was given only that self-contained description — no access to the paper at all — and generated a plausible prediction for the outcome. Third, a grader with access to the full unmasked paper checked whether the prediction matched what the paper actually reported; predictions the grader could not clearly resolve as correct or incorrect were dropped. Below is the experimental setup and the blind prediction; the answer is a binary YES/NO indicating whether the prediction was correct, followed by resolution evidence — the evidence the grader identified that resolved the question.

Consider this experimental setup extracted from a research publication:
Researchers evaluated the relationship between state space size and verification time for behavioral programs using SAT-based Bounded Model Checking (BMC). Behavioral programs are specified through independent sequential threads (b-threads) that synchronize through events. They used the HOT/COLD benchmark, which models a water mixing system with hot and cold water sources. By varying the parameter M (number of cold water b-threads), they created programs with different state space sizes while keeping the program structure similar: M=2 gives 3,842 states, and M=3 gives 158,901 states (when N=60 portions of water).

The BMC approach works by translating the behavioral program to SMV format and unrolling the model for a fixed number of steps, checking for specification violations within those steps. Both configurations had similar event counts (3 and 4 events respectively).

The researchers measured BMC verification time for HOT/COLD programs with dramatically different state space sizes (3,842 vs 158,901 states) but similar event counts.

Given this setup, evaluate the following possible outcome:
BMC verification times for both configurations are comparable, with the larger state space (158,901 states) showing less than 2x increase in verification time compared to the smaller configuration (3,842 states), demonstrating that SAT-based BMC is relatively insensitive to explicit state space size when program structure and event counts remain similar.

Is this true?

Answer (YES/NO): YES